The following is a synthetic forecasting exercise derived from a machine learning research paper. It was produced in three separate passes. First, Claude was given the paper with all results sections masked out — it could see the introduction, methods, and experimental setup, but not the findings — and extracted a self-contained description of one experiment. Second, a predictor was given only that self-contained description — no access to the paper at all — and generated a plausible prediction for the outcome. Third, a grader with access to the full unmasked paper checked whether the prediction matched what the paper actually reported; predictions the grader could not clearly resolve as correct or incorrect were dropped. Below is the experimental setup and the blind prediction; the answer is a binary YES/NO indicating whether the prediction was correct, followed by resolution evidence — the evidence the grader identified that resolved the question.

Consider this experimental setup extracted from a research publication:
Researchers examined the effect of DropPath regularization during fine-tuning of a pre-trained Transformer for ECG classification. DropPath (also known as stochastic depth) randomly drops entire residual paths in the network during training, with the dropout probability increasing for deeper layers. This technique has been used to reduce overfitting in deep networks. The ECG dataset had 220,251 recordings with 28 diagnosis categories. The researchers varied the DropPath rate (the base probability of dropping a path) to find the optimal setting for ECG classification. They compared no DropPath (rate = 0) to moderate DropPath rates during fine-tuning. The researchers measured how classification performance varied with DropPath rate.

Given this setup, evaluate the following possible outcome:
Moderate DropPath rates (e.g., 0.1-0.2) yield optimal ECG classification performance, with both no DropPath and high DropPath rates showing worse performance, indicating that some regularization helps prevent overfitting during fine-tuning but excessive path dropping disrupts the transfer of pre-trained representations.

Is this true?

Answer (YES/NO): NO